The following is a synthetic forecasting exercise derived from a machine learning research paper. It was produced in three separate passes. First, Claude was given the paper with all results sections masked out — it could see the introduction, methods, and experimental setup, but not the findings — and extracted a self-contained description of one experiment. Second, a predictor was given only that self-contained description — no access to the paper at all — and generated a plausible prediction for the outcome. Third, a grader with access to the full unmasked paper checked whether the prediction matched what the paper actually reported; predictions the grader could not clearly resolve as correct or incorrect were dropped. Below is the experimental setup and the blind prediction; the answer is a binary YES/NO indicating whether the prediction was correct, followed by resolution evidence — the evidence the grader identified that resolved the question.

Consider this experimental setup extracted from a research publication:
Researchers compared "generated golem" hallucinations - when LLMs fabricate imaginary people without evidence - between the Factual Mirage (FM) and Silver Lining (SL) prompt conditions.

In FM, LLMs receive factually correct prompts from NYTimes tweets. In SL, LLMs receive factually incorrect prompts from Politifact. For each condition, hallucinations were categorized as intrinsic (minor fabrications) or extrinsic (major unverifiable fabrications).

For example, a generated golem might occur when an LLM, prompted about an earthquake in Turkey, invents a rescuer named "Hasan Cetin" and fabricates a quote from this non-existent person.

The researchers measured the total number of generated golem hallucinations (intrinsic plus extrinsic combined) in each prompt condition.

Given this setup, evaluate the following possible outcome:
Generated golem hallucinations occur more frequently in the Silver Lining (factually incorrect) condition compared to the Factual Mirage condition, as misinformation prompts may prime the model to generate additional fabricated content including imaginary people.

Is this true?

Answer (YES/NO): NO